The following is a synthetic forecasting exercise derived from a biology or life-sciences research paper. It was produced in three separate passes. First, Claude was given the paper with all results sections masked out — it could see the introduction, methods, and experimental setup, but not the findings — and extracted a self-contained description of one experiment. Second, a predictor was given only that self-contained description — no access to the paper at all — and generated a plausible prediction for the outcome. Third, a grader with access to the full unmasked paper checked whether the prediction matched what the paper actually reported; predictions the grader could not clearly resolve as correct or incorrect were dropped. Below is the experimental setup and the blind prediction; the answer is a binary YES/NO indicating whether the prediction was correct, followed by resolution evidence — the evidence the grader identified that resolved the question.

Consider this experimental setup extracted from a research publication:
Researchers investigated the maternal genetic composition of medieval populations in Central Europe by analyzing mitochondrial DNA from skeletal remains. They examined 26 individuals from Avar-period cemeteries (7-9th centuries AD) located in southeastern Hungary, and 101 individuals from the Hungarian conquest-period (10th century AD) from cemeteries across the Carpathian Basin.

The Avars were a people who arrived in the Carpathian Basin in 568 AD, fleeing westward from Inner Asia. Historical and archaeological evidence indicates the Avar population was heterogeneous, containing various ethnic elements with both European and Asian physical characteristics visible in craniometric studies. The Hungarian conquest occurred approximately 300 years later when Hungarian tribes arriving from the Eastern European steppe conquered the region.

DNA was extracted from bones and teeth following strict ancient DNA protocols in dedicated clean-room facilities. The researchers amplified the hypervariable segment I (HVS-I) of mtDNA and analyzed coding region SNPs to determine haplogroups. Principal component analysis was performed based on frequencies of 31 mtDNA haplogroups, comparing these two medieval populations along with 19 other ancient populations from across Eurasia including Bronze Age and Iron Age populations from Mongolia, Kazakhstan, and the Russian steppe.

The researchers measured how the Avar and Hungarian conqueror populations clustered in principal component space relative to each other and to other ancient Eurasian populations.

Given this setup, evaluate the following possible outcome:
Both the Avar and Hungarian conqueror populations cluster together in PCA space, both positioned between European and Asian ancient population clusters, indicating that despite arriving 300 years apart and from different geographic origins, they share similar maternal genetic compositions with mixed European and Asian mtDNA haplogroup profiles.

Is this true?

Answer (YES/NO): NO